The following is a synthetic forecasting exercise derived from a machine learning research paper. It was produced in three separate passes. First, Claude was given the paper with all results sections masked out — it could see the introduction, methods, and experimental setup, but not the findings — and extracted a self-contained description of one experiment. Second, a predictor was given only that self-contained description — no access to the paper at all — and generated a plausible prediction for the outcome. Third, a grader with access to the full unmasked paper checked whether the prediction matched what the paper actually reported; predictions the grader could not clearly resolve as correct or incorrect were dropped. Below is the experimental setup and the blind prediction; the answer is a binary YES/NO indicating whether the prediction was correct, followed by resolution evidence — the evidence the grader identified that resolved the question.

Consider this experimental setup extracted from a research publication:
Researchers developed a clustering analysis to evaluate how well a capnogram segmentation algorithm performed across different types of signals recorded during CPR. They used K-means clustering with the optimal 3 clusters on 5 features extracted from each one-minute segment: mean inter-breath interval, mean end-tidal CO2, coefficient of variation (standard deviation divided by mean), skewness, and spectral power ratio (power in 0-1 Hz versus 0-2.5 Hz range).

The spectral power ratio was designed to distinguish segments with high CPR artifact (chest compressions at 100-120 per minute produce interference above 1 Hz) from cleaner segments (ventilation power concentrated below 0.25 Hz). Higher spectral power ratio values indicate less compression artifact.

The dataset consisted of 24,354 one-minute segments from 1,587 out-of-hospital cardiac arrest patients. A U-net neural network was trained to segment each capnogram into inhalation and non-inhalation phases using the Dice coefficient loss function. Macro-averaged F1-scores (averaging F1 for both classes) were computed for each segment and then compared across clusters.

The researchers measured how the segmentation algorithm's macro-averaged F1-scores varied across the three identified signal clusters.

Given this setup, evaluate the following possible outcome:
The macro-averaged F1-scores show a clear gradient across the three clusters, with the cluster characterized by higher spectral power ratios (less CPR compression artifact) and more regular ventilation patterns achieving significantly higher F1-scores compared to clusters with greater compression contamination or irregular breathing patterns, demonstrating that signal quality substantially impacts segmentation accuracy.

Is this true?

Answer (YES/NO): NO